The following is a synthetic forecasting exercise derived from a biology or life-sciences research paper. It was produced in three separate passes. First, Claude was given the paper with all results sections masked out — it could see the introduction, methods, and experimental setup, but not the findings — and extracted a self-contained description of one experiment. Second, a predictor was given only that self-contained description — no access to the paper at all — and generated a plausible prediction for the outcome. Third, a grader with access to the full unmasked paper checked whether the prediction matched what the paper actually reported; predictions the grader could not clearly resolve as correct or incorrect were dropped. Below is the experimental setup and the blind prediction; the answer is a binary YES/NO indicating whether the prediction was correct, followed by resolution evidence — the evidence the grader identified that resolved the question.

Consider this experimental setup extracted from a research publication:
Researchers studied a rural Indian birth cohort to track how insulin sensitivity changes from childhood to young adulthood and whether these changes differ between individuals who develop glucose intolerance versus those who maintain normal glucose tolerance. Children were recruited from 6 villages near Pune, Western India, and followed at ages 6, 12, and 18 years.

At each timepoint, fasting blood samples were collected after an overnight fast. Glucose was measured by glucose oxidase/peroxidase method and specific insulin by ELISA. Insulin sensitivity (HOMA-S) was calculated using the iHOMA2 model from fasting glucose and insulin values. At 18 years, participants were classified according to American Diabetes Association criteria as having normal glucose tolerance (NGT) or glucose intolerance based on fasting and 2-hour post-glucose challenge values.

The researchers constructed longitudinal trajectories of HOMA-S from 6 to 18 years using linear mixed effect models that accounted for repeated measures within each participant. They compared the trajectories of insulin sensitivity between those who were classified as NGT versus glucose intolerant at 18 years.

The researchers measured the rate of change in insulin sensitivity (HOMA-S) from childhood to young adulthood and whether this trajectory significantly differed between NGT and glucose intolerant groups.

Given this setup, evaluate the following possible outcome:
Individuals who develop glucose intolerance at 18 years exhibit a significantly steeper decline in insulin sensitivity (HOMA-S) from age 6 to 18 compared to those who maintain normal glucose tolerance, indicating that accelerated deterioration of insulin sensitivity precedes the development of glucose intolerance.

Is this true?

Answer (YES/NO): NO